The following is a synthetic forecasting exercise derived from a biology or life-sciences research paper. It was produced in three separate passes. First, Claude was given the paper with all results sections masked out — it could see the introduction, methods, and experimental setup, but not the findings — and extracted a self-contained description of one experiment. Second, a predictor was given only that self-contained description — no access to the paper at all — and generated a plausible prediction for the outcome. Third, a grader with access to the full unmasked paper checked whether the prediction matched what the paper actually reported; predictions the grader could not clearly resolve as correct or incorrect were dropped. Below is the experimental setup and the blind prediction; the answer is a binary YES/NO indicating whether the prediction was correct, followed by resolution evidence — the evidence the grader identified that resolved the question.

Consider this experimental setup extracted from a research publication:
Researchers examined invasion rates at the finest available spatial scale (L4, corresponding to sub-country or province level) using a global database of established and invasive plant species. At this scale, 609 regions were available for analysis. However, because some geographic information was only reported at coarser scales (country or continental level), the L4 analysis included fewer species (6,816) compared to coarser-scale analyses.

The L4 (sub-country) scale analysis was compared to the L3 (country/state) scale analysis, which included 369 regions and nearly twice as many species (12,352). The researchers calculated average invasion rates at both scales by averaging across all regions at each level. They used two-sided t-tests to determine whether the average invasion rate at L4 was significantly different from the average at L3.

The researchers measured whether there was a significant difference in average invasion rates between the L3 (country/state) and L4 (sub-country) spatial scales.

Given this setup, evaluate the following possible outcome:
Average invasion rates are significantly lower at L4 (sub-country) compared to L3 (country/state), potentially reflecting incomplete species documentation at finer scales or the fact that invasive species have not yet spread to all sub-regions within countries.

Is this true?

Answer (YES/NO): YES